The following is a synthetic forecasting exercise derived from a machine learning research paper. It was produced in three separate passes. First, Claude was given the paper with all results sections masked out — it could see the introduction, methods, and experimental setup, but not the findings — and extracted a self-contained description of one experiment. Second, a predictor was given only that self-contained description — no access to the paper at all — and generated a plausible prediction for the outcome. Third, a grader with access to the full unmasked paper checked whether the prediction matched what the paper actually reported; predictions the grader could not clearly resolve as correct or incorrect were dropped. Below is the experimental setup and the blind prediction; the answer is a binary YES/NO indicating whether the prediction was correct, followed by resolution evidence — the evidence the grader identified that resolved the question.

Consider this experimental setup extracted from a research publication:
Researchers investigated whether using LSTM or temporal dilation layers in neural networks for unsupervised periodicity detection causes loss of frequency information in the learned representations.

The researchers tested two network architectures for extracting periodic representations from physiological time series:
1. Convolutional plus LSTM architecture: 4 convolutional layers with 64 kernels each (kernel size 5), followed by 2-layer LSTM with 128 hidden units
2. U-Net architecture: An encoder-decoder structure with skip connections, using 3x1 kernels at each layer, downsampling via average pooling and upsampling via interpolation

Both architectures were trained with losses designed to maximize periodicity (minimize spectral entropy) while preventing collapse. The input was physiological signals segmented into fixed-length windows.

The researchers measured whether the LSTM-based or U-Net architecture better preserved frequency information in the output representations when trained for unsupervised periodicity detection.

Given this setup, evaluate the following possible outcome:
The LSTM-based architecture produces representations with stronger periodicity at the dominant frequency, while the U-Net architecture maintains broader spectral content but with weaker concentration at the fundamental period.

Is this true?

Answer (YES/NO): NO